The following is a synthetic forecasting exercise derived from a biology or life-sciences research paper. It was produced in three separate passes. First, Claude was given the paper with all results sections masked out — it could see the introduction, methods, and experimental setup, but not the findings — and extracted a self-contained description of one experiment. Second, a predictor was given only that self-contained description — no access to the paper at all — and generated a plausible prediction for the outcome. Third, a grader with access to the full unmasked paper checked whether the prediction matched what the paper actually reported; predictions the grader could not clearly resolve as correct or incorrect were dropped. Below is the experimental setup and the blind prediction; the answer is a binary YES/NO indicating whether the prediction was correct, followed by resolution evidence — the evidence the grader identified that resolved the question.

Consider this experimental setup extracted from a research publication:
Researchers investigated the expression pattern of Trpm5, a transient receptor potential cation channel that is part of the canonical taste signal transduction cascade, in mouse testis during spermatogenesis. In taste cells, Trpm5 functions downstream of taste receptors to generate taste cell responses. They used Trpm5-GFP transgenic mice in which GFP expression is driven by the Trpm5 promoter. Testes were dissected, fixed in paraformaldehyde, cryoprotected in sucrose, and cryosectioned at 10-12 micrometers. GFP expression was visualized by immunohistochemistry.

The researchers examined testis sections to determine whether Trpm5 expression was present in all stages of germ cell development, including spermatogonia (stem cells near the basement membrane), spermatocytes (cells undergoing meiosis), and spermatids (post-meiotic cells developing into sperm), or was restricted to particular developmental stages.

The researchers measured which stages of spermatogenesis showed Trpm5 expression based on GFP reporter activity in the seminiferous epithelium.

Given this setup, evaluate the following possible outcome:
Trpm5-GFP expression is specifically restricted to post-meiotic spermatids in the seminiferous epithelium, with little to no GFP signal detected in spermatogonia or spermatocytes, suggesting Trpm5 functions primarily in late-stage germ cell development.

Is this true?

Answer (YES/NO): YES